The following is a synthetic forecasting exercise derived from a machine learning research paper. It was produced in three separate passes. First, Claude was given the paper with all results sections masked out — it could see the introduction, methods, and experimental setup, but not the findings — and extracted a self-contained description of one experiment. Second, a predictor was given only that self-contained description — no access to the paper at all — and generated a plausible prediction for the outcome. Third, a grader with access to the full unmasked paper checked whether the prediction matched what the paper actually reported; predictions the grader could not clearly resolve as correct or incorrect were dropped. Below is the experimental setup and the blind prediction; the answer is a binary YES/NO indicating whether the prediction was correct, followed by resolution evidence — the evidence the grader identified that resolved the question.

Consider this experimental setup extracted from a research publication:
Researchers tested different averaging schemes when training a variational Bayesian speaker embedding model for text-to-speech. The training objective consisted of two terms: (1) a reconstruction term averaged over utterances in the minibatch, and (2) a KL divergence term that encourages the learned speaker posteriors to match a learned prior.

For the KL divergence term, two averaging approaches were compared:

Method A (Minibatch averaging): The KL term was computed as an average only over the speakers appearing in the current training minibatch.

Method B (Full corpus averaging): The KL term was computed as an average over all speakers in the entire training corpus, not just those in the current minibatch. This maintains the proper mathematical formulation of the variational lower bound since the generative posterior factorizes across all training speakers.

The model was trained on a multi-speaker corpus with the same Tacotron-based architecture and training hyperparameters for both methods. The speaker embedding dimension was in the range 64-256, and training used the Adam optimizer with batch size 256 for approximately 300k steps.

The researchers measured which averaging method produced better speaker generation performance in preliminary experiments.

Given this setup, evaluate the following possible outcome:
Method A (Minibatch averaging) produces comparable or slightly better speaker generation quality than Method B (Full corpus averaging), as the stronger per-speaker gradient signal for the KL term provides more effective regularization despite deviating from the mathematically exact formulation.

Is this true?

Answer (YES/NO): NO